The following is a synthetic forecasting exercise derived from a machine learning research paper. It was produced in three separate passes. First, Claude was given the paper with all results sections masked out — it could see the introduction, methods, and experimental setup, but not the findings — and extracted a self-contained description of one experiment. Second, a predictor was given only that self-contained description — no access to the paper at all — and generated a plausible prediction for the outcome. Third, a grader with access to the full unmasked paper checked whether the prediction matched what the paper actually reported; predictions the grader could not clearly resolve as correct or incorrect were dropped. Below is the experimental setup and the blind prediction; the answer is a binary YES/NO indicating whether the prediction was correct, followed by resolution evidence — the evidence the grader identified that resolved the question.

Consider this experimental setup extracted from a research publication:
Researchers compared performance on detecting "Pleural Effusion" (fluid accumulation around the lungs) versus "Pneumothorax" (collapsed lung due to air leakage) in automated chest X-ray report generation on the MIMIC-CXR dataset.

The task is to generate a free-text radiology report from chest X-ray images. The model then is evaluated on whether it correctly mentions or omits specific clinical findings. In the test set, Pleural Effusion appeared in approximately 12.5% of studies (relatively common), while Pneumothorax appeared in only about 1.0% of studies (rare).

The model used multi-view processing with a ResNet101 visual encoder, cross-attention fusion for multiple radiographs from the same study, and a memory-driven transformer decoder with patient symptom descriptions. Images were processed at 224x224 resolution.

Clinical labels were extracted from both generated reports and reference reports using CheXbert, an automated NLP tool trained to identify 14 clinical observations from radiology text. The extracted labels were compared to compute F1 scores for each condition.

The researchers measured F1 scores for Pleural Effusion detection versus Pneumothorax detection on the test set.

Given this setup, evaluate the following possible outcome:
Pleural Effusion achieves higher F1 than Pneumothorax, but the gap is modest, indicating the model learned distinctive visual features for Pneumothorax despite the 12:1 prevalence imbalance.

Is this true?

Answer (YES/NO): NO